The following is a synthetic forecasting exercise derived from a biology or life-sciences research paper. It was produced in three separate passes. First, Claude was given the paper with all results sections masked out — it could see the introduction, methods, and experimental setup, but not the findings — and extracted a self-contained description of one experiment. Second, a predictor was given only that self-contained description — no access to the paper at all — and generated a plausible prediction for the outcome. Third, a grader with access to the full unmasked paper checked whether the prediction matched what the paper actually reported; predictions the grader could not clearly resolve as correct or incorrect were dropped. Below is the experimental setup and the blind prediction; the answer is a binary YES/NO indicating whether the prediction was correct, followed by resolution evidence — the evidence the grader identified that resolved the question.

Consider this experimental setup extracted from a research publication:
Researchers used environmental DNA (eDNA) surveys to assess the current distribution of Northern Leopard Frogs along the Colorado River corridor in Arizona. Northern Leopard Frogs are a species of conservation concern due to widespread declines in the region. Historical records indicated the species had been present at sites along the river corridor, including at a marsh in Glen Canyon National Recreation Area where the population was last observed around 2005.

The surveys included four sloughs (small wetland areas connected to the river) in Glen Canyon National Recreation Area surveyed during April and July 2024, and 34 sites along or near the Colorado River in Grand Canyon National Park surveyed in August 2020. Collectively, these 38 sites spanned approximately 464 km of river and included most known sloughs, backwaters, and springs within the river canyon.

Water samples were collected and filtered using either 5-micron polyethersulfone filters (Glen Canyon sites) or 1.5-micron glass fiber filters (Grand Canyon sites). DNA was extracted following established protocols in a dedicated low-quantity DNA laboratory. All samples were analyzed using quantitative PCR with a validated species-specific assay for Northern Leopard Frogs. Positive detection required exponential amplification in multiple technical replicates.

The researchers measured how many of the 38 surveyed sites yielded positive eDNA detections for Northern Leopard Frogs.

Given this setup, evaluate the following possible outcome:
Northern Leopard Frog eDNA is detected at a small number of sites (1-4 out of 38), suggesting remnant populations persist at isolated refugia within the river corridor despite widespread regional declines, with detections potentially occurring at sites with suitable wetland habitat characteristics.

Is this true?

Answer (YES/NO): NO